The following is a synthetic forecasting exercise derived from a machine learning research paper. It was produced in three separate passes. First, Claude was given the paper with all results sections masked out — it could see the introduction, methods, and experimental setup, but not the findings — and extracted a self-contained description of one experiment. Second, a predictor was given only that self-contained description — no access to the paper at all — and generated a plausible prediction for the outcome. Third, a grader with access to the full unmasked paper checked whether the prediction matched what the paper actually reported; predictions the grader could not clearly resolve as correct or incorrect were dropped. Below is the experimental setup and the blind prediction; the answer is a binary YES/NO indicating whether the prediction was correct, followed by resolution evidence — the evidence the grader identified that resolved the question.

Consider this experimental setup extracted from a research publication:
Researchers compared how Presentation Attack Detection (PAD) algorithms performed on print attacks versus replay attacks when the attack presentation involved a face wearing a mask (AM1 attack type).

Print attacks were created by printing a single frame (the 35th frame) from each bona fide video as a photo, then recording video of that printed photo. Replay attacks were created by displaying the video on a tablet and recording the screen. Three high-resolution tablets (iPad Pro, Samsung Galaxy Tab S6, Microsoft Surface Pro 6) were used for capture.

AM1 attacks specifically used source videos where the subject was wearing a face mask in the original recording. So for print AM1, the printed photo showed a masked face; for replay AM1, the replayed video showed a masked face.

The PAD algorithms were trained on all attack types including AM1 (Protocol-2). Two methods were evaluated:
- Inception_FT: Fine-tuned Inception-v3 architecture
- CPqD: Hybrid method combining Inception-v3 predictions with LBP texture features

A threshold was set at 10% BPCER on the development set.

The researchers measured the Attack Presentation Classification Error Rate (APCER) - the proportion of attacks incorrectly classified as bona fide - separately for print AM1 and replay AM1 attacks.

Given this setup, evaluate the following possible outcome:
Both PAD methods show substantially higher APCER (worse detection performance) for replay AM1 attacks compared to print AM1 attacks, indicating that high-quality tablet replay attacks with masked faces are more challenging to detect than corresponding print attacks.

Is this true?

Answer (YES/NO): YES